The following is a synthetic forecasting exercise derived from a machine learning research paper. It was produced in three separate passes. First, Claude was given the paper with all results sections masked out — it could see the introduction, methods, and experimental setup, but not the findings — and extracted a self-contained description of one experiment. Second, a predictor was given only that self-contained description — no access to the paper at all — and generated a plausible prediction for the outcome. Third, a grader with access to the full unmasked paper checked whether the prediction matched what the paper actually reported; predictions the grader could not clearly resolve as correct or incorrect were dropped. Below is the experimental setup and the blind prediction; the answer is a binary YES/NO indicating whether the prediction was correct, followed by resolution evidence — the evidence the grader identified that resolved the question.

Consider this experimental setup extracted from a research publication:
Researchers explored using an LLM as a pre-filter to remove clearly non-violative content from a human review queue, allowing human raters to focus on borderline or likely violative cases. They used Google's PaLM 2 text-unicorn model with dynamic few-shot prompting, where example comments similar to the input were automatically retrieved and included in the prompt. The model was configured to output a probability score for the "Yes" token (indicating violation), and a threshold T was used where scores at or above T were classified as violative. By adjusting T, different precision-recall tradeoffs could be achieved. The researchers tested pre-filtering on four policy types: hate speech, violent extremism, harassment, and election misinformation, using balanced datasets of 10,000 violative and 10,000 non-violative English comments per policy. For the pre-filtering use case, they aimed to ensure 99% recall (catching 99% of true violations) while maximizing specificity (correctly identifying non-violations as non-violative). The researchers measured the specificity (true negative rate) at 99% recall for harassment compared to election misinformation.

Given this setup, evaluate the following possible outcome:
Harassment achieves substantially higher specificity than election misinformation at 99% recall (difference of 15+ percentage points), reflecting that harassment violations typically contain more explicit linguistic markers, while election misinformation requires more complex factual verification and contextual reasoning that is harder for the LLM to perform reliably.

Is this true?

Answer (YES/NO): NO